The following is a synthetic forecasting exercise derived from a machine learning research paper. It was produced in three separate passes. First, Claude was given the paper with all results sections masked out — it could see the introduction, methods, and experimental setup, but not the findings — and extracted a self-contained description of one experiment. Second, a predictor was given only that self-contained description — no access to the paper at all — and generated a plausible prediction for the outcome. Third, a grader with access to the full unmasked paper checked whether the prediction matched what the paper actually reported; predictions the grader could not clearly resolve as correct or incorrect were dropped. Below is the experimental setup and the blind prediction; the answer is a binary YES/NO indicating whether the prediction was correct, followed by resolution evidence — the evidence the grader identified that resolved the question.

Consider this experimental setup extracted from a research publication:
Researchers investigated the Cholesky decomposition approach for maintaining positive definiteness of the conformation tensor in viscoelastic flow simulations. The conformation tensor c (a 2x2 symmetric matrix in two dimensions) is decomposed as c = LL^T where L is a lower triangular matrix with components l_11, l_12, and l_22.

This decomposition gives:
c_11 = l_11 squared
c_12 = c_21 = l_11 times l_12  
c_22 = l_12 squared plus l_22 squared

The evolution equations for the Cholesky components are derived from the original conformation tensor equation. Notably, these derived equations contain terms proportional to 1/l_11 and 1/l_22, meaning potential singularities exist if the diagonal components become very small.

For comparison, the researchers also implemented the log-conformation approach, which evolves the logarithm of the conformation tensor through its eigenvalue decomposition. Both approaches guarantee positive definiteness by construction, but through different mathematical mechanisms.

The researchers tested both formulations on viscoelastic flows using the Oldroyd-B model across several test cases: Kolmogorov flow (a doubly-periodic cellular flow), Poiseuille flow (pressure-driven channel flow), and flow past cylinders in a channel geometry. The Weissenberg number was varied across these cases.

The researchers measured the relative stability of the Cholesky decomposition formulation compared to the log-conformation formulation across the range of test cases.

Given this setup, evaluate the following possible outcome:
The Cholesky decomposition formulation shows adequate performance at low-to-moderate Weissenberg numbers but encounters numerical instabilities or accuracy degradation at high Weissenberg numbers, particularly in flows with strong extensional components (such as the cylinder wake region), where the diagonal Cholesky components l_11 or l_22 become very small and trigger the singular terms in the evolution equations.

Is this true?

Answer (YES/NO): NO